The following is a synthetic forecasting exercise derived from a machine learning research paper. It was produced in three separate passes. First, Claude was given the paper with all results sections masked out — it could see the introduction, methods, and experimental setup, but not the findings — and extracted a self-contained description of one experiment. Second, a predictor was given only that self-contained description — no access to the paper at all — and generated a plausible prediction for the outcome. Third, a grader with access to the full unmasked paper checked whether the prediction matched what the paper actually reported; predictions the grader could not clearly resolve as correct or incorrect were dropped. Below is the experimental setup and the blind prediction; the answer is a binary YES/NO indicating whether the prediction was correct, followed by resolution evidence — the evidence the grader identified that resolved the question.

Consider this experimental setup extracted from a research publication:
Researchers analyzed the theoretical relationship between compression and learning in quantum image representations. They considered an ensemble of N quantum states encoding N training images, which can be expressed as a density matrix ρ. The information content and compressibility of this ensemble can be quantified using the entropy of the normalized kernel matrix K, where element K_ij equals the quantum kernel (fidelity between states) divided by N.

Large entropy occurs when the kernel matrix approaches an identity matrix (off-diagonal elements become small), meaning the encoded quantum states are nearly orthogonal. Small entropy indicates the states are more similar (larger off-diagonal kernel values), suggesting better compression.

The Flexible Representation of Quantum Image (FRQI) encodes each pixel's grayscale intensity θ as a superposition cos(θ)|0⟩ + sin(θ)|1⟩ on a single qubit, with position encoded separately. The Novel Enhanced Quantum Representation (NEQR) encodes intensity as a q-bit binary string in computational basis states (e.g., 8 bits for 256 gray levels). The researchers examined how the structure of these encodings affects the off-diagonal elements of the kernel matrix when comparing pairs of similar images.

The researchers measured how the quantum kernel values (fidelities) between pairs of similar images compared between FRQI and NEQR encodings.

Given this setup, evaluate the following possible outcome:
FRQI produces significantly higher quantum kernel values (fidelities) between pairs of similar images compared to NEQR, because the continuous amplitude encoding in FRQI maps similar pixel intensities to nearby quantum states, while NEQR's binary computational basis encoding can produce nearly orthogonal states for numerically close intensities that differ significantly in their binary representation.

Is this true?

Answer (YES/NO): YES